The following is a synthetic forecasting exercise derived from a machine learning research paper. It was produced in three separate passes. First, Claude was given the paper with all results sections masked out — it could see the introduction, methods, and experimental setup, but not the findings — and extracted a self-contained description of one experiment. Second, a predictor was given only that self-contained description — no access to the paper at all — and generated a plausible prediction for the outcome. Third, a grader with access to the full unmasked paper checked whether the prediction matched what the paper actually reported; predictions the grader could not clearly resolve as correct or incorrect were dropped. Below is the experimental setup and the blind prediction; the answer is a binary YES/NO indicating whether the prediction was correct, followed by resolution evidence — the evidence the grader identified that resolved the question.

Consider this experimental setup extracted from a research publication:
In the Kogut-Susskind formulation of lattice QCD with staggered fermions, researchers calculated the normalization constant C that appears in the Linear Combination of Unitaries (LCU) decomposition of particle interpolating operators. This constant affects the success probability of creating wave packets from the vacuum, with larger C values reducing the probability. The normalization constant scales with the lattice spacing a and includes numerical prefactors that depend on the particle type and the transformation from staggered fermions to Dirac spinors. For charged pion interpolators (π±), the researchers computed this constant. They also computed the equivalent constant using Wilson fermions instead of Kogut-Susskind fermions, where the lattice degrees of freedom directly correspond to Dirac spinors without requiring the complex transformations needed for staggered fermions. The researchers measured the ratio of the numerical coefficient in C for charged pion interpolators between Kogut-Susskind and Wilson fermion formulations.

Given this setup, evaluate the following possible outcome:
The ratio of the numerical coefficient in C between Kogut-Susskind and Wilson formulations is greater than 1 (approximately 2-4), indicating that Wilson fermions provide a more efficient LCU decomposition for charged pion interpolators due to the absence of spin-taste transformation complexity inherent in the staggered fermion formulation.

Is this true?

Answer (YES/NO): NO